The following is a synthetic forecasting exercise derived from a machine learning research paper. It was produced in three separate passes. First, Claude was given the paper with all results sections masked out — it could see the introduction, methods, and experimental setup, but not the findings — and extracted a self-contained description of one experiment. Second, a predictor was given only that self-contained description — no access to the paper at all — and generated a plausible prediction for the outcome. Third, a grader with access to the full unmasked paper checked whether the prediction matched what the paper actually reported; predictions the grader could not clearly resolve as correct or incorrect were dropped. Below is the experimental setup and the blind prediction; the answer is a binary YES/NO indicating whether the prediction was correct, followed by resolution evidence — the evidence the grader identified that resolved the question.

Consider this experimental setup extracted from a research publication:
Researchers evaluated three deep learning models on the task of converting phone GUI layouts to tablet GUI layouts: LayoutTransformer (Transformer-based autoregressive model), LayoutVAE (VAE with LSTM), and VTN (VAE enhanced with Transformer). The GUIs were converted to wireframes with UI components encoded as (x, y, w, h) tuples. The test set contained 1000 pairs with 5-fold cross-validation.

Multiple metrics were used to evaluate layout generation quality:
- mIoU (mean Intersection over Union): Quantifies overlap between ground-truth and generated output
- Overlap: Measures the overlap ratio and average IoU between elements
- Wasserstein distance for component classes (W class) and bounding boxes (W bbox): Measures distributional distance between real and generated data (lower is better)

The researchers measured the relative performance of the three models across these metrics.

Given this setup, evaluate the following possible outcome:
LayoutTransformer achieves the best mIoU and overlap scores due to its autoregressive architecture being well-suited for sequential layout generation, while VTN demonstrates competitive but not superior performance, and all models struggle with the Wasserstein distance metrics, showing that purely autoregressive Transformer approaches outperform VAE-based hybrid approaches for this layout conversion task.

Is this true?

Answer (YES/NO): NO